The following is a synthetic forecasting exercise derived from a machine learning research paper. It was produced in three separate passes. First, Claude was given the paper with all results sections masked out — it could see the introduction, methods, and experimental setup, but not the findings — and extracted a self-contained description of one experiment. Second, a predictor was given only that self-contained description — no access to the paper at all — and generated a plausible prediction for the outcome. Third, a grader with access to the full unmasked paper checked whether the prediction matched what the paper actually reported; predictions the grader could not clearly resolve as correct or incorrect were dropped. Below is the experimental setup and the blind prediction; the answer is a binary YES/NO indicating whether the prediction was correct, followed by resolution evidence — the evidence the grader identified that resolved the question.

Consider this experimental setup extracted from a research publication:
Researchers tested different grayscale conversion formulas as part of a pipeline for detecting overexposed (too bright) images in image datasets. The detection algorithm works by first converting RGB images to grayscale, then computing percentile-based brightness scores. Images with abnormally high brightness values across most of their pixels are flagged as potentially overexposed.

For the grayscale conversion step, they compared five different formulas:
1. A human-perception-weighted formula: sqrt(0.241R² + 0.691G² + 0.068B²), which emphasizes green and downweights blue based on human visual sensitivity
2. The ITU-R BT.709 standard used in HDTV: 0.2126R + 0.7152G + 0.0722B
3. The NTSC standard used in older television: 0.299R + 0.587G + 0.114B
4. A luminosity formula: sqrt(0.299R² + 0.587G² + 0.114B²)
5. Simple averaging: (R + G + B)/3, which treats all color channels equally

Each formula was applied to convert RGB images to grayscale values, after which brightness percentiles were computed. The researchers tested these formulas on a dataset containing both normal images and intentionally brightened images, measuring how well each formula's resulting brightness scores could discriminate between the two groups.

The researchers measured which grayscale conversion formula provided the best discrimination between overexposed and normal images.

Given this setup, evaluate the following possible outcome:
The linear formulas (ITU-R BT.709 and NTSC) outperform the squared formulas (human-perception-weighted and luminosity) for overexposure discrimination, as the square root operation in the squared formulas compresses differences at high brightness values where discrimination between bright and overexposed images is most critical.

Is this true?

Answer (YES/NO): NO